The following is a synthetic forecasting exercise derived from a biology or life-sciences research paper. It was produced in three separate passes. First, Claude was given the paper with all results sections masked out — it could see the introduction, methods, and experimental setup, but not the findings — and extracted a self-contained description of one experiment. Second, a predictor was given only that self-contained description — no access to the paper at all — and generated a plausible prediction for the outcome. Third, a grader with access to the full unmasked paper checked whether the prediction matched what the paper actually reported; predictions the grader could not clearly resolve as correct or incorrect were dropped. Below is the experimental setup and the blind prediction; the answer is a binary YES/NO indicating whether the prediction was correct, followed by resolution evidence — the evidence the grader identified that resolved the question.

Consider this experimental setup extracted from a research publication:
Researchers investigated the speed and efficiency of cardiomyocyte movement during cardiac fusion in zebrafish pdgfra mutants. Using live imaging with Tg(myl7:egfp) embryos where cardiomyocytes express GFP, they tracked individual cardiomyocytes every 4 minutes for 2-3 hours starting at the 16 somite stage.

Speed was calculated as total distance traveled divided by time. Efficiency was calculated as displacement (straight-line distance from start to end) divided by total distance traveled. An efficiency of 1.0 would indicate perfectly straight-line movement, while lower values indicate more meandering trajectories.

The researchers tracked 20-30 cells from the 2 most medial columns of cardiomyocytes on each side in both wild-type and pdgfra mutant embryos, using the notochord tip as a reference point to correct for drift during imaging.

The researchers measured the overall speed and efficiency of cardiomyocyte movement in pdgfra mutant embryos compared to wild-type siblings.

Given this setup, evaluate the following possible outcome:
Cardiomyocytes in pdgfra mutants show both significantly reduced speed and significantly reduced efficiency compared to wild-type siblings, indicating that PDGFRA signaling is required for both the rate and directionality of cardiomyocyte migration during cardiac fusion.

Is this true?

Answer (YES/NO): NO